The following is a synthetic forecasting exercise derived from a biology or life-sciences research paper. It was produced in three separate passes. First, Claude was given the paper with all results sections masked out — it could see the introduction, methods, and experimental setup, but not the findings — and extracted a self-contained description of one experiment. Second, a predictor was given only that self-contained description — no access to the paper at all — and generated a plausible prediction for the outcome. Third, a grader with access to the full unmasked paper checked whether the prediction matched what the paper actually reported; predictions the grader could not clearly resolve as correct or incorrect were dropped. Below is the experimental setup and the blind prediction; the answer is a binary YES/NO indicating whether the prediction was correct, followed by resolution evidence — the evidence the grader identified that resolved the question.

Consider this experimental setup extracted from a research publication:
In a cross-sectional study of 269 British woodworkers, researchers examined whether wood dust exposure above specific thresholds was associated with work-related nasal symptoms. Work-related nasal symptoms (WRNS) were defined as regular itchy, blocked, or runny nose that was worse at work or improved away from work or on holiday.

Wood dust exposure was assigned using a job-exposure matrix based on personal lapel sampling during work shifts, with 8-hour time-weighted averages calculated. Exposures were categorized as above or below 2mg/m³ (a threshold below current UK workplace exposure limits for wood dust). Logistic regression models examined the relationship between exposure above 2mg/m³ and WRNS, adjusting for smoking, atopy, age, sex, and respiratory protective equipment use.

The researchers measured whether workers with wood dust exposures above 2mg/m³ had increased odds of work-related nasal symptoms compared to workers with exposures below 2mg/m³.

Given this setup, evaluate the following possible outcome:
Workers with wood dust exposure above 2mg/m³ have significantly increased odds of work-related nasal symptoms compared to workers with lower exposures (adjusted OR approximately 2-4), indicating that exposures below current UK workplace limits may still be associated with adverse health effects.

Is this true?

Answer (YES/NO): YES